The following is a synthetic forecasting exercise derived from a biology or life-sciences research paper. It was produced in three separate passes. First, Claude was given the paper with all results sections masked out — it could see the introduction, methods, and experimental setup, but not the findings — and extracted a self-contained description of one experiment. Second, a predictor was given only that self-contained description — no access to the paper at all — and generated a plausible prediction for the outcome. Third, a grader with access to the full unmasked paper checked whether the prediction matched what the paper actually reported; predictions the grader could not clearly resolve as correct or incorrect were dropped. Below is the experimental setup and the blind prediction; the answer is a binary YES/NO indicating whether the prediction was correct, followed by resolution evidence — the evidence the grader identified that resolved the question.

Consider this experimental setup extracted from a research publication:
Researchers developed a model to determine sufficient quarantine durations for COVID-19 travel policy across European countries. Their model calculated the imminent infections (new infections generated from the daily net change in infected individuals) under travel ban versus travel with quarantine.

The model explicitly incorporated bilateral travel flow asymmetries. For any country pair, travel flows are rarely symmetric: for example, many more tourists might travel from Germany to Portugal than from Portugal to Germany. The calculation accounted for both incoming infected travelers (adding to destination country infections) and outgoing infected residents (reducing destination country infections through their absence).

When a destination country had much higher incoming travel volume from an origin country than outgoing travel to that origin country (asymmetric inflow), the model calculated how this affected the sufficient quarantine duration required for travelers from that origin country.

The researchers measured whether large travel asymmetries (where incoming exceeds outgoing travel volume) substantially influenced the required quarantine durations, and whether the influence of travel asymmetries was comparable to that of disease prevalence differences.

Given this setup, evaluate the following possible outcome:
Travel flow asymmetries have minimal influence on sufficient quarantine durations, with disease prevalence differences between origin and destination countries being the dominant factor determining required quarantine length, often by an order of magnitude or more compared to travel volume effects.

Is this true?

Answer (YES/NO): NO